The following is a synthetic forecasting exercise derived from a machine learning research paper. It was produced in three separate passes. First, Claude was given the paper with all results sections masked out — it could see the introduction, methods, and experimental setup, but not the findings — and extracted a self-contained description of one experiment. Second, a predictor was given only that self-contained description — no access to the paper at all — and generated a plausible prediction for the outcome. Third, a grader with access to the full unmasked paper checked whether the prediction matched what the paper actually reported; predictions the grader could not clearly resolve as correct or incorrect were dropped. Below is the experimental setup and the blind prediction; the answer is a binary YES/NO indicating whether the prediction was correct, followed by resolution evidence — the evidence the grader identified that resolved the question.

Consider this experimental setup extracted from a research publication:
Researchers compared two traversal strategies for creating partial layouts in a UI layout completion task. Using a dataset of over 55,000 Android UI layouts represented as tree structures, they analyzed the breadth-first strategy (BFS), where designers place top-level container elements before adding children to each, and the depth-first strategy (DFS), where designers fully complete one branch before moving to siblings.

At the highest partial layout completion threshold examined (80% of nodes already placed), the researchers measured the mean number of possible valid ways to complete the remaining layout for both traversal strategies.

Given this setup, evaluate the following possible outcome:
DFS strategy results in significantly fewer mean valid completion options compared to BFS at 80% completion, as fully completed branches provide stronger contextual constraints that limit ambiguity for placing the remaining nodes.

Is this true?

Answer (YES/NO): NO